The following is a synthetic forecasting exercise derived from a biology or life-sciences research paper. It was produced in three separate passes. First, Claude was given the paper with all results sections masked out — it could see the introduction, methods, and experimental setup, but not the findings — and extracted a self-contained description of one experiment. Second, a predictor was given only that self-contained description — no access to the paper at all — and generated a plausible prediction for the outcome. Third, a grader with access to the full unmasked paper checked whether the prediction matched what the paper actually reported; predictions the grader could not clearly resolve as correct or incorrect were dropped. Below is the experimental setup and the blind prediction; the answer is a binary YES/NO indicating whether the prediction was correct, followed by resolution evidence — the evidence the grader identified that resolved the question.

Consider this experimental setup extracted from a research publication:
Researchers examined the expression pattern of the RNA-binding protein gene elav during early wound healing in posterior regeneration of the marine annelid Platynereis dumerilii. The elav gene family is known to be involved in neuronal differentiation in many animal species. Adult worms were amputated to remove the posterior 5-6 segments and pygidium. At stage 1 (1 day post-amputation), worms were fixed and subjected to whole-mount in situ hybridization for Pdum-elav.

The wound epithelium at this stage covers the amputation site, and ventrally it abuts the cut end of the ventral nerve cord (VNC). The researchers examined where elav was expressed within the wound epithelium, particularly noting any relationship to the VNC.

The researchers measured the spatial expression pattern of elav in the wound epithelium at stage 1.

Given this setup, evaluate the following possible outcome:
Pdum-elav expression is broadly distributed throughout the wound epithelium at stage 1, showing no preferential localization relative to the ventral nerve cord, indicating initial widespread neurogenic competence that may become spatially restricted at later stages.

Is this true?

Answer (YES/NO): NO